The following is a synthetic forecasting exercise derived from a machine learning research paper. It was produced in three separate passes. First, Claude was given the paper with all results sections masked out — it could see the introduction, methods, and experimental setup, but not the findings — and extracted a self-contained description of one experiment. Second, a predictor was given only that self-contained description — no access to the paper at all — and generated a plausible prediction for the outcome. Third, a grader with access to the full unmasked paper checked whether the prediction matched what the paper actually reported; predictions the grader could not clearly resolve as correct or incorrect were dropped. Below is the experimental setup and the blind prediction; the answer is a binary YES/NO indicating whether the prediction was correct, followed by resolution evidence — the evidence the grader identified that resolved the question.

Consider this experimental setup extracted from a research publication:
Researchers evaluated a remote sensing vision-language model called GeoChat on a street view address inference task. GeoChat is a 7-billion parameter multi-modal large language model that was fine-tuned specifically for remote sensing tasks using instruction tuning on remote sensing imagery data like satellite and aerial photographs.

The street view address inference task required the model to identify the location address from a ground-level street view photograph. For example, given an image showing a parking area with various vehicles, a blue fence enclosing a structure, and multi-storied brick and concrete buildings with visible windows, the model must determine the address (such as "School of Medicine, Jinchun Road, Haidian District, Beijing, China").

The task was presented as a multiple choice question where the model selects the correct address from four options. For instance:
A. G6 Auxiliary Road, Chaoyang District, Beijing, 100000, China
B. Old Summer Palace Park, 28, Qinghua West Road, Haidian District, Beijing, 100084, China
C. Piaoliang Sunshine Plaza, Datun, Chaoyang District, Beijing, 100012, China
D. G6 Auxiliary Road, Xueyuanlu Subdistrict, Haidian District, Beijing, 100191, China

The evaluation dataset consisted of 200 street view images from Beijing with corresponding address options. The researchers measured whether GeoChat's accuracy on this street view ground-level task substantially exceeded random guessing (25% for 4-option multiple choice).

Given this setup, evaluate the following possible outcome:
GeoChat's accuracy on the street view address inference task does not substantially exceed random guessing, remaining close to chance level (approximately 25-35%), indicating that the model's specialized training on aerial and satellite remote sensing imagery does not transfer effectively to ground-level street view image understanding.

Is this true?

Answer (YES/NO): YES